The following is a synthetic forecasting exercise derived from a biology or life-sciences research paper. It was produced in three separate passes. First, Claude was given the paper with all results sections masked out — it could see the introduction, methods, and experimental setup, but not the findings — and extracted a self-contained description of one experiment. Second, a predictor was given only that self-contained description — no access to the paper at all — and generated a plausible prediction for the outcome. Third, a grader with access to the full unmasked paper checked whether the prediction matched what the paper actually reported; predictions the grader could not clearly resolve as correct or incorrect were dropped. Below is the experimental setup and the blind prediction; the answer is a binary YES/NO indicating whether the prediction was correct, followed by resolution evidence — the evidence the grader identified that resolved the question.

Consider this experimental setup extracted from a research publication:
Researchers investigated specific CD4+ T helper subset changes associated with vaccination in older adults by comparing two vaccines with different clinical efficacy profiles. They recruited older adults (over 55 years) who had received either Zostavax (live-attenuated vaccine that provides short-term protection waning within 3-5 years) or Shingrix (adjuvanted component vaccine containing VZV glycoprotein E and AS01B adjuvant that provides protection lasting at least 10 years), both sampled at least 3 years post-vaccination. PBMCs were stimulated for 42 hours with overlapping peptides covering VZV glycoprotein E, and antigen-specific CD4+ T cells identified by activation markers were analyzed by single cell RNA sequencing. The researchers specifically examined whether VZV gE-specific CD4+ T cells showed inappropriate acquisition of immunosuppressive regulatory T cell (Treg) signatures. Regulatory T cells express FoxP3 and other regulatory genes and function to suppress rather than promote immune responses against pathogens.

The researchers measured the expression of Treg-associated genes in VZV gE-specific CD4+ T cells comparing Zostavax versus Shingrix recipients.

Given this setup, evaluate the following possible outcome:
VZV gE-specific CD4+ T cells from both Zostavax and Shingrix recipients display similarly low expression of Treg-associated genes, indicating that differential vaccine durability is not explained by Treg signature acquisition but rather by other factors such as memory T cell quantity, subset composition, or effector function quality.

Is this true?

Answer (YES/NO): NO